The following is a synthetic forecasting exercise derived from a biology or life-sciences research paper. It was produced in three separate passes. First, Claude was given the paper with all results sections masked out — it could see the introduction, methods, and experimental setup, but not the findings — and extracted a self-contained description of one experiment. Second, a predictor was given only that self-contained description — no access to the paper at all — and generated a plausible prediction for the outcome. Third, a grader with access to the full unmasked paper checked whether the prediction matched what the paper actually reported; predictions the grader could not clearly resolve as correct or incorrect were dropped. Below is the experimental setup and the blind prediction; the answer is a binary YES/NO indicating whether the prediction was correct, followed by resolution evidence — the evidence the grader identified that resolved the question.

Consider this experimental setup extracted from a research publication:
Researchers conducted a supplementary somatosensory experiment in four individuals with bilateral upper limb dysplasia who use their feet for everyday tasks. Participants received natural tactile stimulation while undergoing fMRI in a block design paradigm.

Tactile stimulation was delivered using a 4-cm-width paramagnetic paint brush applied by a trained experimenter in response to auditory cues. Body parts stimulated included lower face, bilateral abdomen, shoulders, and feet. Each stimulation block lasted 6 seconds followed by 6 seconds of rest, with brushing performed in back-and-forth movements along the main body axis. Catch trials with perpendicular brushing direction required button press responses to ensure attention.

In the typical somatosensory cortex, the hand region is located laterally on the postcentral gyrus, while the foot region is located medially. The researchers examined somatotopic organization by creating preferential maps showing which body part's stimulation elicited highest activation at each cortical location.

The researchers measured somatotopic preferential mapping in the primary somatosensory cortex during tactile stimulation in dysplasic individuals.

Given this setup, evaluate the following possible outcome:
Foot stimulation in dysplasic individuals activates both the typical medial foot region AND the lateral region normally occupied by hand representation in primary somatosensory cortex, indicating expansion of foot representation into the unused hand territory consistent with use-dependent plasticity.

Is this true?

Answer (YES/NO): NO